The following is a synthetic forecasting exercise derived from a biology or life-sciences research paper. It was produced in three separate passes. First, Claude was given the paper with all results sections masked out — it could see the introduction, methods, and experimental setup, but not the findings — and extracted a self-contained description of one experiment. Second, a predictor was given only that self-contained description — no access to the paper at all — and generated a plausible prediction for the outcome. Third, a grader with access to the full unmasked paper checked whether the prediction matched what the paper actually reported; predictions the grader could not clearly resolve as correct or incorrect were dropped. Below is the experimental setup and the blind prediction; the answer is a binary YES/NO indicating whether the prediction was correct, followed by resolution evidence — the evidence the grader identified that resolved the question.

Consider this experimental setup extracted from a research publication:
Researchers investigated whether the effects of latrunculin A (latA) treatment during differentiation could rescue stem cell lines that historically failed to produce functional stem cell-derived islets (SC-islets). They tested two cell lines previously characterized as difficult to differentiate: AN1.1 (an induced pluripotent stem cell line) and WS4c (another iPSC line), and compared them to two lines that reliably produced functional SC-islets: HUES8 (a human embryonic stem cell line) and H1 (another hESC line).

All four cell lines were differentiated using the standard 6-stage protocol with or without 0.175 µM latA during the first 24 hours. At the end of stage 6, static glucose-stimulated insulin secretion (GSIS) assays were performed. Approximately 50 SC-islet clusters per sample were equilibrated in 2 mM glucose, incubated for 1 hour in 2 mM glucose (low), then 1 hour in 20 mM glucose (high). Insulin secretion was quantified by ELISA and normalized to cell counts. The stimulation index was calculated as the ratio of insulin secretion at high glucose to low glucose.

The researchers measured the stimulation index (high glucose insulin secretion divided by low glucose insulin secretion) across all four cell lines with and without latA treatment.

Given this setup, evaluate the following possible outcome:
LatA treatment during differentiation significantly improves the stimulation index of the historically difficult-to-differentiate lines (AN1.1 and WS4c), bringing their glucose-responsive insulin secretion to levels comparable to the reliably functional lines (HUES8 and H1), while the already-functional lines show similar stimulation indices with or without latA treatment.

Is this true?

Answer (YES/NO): NO